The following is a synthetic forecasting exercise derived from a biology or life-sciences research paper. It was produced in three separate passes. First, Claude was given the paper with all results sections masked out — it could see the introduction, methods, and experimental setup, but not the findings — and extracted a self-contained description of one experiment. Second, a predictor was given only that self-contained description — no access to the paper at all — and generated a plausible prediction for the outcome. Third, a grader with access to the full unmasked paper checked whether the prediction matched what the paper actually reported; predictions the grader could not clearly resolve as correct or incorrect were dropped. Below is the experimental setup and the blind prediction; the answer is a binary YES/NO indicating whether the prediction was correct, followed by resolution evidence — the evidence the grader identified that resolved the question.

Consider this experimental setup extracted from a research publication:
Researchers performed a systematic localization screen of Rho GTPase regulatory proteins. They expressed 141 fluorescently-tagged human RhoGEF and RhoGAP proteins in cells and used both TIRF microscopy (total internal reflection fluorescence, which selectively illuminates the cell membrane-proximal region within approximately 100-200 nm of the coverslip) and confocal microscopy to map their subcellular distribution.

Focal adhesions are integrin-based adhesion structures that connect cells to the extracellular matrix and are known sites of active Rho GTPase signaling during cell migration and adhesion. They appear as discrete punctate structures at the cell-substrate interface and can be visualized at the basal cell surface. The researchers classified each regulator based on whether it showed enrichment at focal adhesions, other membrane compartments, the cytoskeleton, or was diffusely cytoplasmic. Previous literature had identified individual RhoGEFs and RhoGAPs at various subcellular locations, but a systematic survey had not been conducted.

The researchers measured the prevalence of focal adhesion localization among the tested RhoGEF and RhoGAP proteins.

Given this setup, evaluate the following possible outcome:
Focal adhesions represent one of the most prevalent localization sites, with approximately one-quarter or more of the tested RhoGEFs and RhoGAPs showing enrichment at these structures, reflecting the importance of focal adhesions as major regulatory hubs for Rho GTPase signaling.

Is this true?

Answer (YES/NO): YES